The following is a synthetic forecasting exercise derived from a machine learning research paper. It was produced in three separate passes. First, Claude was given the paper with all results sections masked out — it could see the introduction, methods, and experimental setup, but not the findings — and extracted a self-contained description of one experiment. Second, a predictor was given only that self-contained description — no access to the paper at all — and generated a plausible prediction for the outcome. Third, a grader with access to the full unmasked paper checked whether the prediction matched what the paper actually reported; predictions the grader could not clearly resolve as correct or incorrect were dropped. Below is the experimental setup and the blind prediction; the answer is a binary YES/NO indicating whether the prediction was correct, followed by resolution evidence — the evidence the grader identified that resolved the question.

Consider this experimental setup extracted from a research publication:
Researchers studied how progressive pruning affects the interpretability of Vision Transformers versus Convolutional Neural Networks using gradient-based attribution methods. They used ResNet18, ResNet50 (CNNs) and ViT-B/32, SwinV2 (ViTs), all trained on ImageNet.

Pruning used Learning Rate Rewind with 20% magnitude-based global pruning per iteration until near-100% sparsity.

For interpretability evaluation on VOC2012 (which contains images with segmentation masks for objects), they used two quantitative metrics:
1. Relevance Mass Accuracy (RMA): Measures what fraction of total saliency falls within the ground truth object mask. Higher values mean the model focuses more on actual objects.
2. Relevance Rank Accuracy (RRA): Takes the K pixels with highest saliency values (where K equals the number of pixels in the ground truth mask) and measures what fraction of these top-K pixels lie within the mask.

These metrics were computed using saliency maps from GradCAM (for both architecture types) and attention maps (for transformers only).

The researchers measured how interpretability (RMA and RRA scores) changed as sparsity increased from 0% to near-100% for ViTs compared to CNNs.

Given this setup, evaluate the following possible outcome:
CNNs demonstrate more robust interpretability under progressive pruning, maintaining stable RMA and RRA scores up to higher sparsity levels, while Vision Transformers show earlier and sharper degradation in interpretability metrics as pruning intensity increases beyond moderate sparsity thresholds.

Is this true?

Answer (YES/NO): NO